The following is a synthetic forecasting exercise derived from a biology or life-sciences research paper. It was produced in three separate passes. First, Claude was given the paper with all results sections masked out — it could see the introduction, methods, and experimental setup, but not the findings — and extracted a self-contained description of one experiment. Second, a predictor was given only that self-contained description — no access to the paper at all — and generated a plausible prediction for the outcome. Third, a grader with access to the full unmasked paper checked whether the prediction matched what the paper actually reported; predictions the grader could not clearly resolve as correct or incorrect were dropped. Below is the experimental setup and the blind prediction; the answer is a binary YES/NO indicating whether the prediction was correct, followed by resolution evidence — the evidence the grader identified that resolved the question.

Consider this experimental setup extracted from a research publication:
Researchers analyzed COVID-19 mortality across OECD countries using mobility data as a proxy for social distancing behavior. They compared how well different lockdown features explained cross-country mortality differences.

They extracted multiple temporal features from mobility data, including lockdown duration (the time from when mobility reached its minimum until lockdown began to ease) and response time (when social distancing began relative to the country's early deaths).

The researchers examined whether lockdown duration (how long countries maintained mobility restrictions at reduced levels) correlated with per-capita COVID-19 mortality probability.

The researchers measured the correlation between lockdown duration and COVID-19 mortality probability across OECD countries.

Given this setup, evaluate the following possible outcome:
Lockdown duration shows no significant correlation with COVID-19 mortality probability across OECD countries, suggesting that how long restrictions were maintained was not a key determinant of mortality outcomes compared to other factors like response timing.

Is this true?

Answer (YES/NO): YES